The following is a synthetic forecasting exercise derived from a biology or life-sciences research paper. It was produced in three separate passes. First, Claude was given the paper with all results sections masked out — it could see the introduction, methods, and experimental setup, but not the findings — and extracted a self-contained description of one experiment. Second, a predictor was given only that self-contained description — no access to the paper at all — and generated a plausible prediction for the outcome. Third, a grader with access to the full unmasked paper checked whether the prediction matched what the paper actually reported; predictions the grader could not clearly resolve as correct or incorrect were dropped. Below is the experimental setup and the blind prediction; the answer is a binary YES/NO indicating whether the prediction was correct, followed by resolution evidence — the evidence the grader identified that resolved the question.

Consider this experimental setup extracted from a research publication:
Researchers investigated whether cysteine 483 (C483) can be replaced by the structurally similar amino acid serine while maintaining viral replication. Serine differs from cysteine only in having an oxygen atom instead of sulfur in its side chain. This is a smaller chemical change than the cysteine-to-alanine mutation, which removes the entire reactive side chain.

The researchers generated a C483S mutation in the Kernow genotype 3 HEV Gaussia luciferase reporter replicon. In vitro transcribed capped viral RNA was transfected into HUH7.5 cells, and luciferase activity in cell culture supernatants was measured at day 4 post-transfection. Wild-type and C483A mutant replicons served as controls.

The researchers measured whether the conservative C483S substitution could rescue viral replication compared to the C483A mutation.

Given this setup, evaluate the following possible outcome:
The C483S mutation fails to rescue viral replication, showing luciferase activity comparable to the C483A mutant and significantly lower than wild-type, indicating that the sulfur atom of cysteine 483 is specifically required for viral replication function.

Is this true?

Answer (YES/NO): YES